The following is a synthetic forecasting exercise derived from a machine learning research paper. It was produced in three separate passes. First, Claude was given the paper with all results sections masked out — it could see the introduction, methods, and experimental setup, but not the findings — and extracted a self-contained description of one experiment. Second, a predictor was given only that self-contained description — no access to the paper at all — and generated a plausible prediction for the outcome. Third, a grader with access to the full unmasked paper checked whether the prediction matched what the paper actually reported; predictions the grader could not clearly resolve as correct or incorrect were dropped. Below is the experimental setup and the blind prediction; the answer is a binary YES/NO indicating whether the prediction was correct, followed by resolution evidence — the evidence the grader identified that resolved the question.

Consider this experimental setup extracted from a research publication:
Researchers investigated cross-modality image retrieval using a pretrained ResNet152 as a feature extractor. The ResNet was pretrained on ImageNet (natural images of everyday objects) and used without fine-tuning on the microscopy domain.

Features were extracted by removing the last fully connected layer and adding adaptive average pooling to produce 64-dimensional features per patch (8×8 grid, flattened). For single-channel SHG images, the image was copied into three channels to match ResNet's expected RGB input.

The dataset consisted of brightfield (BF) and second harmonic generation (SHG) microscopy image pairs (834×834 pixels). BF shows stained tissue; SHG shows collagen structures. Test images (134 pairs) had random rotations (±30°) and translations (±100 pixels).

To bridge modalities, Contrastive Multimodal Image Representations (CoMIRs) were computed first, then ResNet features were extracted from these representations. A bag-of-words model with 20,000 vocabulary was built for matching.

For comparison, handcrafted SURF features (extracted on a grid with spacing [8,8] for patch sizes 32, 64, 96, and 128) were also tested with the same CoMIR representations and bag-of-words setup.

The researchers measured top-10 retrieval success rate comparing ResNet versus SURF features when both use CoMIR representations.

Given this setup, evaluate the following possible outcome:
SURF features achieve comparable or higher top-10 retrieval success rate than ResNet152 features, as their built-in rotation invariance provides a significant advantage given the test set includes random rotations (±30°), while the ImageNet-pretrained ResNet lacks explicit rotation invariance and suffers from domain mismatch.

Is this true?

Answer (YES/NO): YES